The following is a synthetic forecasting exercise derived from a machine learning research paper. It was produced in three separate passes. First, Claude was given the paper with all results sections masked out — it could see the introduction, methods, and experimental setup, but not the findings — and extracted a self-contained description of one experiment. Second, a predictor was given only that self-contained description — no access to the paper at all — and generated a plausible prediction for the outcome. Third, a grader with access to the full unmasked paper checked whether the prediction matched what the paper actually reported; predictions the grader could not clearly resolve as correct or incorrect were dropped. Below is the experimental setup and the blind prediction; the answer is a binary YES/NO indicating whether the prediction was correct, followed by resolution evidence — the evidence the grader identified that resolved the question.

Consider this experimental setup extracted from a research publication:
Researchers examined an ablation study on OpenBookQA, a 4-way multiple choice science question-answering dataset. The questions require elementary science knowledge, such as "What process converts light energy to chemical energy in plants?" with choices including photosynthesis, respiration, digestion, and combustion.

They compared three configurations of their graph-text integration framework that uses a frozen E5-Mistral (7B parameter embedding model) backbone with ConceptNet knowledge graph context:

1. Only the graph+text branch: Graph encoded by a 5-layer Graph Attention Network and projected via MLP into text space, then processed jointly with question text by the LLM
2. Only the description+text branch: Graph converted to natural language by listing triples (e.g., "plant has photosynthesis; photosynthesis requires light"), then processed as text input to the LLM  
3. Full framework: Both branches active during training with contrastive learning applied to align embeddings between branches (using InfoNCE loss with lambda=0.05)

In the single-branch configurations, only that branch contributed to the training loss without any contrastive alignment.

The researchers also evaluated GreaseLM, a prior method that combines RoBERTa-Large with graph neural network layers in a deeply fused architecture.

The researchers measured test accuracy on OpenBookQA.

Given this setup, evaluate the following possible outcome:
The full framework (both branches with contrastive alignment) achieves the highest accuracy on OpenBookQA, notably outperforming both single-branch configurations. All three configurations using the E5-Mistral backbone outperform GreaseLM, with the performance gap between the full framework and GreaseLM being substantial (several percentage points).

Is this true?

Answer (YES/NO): YES